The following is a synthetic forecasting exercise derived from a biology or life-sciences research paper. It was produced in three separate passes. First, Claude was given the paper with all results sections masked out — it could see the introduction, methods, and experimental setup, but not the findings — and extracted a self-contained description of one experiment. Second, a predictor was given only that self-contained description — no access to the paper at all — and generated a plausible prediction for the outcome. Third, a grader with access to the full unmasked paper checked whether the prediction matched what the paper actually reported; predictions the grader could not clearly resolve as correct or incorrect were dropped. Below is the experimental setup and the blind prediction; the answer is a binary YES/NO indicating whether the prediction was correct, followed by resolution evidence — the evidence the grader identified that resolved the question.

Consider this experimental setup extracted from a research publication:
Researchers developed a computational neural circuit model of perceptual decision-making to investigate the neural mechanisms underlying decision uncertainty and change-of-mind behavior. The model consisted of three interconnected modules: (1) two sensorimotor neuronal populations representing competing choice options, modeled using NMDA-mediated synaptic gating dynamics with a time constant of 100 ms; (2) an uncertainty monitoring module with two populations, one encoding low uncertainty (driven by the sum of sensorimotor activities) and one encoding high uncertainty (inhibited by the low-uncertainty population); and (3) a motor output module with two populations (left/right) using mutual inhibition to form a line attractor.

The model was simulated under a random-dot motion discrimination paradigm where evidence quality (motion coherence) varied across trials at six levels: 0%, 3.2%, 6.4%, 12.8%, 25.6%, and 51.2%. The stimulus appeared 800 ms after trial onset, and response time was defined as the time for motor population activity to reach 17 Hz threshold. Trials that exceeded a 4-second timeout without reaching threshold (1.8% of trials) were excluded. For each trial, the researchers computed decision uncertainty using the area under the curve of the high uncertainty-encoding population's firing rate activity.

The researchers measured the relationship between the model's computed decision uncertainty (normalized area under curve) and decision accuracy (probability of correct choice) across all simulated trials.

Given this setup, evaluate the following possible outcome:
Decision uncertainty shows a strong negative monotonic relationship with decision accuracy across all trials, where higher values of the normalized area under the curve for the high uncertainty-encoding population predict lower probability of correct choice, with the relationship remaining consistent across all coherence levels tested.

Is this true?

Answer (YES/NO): YES